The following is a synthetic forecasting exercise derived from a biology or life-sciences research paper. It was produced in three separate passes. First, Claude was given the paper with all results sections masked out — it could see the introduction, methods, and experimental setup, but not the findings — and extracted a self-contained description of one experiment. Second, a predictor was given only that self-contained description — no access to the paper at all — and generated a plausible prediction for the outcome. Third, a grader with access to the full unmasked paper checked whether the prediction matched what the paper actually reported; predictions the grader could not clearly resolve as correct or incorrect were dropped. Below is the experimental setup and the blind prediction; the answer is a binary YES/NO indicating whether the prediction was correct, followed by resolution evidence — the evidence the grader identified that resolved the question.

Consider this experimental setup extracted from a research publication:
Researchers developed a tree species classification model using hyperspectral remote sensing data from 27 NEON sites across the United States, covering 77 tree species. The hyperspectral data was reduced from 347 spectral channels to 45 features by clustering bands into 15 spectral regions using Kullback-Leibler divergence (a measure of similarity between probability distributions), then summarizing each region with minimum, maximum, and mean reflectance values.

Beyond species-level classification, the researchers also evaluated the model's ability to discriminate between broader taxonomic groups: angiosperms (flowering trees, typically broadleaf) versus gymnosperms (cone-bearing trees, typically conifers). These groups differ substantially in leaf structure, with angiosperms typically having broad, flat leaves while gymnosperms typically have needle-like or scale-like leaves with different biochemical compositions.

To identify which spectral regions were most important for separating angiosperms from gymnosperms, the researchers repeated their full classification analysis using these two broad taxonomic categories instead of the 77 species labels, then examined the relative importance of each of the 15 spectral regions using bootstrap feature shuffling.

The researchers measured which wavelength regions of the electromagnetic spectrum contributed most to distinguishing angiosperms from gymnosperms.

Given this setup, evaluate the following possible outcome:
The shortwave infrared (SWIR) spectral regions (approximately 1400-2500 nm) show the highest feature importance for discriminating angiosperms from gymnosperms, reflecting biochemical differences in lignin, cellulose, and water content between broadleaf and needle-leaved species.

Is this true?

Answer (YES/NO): NO